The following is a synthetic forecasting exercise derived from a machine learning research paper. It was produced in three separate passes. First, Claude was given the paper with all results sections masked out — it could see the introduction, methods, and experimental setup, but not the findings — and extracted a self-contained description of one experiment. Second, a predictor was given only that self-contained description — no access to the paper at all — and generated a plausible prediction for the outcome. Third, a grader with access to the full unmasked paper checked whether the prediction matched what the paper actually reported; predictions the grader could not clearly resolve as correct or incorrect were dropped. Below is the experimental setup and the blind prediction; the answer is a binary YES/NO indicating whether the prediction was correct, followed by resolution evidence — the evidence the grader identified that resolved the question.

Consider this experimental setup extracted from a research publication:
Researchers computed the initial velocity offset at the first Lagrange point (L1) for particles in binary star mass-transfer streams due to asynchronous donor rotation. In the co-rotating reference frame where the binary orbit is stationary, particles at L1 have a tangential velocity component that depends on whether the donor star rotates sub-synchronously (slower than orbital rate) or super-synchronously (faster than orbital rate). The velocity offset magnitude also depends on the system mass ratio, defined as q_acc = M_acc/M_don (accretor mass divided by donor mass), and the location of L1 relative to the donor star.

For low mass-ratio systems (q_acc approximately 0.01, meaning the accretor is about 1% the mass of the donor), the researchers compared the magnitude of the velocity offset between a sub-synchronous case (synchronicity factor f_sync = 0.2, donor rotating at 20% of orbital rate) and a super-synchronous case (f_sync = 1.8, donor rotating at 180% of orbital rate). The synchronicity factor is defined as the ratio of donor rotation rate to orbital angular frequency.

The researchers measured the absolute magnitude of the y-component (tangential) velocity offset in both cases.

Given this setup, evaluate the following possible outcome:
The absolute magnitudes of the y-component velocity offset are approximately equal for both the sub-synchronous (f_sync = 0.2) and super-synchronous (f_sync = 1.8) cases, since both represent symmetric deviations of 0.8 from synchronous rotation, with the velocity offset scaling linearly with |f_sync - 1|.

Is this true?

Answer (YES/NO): NO